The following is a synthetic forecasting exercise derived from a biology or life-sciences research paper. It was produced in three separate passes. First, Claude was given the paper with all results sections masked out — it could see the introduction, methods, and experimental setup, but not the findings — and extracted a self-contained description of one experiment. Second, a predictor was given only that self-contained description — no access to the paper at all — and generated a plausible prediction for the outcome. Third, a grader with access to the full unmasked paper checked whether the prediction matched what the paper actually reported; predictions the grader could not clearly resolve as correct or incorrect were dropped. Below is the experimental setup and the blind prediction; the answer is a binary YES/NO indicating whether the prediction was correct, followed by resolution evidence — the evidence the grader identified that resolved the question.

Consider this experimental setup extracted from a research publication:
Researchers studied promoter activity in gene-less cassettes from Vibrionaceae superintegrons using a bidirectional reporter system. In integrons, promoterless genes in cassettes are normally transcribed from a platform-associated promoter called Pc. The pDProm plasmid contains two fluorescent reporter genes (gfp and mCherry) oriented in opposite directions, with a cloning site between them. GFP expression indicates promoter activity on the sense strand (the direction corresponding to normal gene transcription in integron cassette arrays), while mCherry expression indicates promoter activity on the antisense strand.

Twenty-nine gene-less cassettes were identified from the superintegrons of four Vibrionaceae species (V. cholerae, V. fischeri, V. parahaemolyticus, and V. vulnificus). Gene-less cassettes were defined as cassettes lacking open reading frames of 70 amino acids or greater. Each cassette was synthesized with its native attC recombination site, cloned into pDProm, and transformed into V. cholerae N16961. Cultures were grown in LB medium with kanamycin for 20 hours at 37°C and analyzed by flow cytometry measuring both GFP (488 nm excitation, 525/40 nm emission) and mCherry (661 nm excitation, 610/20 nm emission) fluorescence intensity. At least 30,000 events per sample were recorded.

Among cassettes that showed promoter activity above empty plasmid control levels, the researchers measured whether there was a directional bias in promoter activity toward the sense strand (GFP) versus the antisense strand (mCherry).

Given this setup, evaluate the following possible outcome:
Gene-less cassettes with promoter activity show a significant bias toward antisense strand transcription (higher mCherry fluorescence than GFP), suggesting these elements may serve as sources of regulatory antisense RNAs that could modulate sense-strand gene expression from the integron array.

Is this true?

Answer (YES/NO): NO